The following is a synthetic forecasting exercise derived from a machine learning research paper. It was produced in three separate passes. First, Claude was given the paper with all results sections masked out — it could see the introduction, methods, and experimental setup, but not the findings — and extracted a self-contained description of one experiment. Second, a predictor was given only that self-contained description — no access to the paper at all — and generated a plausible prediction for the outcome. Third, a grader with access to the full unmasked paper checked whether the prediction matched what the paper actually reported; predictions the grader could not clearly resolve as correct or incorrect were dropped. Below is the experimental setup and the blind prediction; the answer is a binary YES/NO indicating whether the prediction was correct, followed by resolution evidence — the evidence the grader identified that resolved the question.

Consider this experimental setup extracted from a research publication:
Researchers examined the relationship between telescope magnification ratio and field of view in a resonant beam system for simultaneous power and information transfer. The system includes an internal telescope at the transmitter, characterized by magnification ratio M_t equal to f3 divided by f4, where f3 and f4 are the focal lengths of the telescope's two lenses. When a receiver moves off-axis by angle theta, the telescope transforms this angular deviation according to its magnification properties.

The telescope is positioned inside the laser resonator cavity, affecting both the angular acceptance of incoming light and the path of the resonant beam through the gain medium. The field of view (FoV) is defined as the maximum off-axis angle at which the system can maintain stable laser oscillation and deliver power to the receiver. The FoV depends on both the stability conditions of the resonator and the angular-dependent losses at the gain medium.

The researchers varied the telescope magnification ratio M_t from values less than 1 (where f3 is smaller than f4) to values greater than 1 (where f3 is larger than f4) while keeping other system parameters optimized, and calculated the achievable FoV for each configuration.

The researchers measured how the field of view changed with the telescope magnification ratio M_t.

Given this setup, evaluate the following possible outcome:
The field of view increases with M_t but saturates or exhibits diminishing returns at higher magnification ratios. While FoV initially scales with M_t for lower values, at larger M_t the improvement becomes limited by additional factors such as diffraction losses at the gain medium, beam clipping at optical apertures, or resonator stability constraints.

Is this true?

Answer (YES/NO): YES